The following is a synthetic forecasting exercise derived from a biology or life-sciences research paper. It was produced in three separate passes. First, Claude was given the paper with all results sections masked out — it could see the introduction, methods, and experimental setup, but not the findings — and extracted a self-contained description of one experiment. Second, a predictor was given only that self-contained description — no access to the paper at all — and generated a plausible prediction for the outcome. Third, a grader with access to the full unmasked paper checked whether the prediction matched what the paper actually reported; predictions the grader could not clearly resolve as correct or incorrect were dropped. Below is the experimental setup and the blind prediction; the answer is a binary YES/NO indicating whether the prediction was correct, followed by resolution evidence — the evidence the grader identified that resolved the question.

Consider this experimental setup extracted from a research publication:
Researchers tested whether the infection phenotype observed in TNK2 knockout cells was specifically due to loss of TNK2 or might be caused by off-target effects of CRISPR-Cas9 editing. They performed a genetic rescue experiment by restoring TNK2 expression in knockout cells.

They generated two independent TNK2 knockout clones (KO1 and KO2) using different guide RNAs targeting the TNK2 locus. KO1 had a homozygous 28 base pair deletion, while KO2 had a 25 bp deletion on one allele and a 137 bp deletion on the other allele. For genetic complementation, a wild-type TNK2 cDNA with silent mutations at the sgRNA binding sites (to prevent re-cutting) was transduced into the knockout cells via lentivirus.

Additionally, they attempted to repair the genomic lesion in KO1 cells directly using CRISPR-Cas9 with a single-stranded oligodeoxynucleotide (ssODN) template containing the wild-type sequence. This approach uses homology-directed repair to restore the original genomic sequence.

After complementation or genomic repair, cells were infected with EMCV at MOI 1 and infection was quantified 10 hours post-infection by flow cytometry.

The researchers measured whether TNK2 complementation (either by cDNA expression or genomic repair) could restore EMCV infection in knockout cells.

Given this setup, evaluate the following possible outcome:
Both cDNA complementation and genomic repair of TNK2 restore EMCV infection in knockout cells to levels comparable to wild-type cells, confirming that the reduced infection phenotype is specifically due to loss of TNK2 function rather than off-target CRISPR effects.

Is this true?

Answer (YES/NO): NO